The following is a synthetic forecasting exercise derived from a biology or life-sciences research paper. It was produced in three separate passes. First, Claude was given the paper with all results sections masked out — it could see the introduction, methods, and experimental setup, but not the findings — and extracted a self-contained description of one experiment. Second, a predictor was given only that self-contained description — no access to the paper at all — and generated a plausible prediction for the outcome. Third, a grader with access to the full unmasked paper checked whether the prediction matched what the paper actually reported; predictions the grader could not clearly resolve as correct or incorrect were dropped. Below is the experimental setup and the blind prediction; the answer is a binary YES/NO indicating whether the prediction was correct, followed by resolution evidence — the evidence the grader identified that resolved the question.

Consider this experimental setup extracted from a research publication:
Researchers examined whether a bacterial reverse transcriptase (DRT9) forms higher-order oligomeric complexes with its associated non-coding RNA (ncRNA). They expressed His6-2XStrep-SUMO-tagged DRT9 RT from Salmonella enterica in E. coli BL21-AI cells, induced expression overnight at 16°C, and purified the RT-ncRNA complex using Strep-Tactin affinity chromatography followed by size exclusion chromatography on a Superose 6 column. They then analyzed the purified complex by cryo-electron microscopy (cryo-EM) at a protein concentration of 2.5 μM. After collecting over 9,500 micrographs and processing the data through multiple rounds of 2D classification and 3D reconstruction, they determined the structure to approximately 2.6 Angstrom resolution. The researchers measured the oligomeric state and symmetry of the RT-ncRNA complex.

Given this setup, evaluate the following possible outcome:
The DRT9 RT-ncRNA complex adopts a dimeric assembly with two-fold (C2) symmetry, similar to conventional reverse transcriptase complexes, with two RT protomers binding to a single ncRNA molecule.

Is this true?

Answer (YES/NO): NO